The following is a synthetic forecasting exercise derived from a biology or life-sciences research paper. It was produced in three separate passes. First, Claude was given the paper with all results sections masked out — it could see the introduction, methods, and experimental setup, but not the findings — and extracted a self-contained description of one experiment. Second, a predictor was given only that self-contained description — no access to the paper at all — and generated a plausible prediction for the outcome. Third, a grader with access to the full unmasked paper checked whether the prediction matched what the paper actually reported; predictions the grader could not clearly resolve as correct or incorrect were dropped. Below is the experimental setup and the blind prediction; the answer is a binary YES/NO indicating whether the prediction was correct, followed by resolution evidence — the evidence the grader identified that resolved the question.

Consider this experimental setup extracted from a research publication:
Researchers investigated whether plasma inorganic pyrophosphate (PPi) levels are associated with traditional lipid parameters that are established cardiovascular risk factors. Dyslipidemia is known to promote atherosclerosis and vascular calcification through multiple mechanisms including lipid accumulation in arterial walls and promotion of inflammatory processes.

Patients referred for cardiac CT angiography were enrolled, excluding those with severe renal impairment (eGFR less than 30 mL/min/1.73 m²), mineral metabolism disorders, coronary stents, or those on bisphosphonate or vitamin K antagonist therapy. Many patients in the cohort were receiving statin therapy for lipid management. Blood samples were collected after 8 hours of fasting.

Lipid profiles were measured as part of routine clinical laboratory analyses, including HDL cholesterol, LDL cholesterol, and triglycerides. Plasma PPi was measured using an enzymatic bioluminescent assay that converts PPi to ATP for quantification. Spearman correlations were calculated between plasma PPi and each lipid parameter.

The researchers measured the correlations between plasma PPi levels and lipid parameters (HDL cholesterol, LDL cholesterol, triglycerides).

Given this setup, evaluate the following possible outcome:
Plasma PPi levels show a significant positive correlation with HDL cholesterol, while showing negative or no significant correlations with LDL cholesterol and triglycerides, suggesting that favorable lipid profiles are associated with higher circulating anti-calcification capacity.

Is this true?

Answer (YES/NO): NO